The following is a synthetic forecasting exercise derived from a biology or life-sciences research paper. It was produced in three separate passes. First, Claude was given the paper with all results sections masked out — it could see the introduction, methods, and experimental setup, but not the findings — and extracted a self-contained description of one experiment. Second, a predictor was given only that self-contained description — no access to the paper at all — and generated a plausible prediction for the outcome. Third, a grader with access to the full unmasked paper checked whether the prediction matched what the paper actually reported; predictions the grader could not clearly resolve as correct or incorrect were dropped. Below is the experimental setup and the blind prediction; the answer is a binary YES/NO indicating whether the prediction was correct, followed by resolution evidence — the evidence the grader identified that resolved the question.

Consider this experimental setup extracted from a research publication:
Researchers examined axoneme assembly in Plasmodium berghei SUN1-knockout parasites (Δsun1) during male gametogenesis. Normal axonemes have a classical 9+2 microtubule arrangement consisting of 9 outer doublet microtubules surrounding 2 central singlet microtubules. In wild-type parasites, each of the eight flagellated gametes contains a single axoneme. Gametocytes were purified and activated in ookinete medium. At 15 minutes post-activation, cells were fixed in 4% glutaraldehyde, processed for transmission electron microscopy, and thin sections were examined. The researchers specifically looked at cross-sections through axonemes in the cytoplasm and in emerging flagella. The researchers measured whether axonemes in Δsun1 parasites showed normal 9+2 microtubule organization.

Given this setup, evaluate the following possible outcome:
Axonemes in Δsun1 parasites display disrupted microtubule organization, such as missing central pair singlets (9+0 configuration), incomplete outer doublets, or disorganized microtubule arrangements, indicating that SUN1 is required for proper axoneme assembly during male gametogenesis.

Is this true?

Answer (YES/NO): NO